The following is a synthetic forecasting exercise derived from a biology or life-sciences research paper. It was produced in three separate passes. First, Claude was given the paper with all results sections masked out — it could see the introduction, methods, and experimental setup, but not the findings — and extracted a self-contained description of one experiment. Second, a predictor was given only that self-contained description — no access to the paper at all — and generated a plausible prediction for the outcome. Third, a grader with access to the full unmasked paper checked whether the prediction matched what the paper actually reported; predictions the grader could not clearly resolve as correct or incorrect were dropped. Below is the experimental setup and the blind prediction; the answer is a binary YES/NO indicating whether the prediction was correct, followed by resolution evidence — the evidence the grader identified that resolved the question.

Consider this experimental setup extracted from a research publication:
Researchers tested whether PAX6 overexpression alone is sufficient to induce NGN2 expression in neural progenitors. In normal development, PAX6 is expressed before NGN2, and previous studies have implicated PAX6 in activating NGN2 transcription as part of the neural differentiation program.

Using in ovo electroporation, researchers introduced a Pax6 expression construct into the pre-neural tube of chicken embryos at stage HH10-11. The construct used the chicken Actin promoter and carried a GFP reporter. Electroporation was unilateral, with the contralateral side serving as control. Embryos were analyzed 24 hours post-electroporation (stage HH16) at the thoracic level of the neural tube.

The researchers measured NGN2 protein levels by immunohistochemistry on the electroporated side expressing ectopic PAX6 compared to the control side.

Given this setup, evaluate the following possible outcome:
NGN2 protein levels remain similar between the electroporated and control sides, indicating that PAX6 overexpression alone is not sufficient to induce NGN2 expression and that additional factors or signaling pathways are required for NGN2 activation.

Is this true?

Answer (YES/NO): NO